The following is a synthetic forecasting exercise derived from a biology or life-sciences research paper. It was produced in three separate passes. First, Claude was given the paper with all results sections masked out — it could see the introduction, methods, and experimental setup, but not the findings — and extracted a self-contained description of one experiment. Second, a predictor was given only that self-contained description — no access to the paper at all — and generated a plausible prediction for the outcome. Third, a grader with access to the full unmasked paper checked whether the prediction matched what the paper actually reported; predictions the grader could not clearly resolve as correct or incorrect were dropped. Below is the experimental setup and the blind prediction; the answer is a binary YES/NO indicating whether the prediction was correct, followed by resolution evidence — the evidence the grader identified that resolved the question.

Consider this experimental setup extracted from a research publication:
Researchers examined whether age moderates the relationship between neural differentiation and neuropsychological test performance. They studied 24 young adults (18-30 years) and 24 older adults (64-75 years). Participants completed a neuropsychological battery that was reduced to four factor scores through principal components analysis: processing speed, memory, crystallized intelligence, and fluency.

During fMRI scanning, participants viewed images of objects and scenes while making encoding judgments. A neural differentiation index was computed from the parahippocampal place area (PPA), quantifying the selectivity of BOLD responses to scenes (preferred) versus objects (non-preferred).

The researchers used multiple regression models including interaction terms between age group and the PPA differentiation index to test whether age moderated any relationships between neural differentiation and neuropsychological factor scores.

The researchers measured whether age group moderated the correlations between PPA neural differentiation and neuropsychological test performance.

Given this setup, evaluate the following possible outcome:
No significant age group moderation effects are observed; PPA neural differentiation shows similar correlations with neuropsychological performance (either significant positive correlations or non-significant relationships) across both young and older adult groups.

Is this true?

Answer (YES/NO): YES